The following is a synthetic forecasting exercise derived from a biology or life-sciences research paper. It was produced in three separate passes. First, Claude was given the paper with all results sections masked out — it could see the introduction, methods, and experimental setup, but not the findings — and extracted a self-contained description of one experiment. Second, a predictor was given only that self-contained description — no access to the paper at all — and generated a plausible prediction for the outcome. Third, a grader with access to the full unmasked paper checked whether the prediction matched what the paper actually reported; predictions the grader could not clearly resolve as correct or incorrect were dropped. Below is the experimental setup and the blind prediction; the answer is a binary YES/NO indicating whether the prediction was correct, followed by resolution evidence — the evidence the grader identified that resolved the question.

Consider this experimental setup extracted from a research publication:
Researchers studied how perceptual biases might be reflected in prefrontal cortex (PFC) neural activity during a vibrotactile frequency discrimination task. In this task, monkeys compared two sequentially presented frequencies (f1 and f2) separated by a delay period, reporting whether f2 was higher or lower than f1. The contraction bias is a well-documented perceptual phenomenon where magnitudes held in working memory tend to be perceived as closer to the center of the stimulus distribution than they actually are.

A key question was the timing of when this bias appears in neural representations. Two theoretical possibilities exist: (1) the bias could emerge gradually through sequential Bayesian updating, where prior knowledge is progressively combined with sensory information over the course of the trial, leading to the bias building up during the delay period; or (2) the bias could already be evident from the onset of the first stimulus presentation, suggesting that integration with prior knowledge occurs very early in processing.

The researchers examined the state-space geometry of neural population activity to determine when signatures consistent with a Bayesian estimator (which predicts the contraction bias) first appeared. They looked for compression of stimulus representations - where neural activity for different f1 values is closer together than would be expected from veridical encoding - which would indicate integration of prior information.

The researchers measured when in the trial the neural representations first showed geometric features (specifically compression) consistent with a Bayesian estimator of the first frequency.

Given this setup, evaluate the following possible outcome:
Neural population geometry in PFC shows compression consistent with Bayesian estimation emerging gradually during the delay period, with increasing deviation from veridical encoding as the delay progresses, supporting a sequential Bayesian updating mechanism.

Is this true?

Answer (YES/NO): NO